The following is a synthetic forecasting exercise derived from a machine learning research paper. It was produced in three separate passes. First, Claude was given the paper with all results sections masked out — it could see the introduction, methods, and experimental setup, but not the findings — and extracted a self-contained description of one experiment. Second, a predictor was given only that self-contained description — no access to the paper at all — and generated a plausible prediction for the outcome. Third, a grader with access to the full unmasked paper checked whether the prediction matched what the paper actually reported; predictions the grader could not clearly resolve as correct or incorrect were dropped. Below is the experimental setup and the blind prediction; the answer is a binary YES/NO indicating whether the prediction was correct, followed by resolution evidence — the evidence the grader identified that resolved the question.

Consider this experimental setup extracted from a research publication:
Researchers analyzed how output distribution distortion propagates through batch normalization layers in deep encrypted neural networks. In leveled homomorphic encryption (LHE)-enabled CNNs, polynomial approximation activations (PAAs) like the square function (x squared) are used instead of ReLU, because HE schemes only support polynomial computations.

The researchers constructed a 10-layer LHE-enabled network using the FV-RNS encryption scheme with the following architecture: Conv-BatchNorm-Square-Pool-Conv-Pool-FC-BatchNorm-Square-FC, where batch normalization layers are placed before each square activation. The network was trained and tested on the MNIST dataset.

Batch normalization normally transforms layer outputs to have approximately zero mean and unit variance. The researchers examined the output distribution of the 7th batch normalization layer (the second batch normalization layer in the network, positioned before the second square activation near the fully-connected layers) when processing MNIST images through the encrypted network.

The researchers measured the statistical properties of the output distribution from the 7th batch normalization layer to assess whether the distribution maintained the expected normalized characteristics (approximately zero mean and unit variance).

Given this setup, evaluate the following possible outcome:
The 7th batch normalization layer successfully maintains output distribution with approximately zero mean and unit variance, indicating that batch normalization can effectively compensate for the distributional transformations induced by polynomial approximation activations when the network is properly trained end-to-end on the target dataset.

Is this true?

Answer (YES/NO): NO